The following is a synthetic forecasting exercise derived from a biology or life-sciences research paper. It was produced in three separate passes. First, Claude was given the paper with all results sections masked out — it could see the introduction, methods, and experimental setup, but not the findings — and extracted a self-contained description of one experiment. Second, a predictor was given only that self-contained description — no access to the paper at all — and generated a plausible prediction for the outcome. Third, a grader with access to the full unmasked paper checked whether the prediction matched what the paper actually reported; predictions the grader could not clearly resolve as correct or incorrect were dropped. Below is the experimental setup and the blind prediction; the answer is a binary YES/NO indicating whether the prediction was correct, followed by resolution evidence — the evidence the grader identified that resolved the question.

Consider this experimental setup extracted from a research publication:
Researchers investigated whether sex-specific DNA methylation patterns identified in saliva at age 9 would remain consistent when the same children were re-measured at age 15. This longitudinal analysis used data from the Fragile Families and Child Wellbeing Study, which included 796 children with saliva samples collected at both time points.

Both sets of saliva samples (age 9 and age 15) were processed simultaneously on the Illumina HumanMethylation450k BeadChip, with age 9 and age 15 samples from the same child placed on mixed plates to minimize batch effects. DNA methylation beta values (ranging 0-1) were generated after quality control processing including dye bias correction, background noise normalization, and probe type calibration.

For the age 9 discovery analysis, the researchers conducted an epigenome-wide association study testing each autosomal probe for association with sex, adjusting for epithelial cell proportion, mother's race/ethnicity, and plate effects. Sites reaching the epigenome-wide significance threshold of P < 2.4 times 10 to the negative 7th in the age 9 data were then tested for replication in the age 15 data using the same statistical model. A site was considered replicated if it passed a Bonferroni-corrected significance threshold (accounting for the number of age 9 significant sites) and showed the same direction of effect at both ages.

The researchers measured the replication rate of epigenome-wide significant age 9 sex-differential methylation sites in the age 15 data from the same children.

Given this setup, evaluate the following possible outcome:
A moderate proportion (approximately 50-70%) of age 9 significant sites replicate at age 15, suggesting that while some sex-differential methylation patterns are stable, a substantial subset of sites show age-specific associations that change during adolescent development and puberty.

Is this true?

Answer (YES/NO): NO